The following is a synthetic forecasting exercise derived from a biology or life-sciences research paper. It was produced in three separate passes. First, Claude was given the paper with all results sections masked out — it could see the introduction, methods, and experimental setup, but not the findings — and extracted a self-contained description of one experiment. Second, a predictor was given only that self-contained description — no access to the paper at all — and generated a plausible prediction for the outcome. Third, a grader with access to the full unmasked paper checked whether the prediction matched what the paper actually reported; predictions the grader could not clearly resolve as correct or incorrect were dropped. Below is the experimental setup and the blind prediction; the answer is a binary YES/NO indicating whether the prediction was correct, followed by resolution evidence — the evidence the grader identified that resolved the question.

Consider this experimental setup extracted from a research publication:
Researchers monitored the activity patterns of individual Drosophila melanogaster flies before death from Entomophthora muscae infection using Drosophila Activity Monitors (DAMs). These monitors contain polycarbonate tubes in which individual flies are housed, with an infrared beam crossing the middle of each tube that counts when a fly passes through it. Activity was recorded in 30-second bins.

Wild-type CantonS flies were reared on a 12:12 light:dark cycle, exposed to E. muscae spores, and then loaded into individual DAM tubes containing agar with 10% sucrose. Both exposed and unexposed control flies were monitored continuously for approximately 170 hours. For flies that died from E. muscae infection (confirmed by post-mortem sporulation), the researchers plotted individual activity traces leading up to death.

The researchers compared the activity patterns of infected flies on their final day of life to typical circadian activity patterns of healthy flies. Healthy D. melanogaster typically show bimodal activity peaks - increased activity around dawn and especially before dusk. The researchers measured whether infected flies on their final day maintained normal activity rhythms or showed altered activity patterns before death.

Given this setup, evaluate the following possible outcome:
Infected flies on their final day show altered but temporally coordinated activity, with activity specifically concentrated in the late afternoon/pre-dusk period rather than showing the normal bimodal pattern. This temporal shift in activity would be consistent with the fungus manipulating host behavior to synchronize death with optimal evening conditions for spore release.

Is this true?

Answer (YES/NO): NO